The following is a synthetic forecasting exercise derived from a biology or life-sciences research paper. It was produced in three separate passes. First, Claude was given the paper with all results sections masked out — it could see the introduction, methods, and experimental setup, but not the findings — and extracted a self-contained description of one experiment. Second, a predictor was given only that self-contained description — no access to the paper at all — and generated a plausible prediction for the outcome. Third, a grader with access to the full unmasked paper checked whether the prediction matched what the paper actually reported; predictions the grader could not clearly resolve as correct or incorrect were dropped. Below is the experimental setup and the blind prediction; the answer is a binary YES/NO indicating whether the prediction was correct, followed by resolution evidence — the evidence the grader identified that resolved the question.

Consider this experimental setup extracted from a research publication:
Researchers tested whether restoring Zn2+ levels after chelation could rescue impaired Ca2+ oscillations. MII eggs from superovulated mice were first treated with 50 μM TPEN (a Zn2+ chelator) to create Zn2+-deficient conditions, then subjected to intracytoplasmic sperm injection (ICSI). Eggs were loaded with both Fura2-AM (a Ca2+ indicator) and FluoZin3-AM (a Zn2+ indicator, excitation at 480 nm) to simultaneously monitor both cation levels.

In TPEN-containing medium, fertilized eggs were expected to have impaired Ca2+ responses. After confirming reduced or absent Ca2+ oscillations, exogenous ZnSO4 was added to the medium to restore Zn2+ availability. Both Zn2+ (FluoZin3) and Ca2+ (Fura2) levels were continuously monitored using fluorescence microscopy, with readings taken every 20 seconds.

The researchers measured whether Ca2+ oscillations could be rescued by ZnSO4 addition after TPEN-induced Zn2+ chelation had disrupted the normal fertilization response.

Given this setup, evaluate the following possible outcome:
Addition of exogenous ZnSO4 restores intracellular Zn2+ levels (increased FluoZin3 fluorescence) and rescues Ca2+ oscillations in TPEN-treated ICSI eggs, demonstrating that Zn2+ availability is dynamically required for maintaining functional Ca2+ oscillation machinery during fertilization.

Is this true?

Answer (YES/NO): NO